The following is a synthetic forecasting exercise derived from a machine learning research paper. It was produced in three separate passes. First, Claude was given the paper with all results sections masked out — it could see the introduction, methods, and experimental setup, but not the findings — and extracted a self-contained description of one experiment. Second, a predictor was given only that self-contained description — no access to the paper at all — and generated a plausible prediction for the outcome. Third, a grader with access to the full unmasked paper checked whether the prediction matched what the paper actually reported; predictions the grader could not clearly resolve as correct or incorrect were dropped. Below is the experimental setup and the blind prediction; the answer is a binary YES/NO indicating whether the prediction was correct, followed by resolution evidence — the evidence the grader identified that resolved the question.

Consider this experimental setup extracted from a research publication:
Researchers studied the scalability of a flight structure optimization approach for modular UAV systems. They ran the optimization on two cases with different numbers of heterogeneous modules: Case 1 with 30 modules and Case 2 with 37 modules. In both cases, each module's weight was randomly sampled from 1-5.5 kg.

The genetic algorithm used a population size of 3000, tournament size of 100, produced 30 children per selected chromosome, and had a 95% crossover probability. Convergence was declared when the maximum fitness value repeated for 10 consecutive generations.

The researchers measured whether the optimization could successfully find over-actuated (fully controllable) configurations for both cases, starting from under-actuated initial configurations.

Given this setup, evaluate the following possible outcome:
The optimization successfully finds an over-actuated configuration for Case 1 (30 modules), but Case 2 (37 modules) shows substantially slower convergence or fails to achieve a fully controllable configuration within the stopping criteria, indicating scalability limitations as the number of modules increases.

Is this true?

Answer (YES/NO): NO